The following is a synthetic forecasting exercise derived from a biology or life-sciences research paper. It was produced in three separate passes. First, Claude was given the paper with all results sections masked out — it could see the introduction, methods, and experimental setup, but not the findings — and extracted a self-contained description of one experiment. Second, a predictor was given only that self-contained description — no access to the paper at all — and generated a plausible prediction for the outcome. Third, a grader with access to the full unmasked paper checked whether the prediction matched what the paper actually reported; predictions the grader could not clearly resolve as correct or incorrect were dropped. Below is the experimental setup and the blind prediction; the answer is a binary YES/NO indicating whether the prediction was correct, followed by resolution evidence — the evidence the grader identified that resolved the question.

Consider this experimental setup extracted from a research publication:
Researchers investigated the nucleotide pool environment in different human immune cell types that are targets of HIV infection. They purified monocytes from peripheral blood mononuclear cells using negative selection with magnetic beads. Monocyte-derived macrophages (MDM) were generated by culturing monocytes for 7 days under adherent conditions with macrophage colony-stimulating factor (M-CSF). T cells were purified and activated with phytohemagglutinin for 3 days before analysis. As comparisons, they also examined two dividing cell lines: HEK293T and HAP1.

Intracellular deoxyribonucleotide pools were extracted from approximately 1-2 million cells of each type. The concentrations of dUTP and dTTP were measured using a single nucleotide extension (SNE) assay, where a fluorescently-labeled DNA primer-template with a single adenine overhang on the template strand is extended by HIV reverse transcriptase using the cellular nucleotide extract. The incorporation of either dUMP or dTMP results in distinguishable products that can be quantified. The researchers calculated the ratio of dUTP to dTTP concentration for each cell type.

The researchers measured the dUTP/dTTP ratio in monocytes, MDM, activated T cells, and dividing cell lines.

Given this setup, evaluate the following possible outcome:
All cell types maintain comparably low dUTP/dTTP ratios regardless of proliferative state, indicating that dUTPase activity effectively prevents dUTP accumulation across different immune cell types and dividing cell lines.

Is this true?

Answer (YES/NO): NO